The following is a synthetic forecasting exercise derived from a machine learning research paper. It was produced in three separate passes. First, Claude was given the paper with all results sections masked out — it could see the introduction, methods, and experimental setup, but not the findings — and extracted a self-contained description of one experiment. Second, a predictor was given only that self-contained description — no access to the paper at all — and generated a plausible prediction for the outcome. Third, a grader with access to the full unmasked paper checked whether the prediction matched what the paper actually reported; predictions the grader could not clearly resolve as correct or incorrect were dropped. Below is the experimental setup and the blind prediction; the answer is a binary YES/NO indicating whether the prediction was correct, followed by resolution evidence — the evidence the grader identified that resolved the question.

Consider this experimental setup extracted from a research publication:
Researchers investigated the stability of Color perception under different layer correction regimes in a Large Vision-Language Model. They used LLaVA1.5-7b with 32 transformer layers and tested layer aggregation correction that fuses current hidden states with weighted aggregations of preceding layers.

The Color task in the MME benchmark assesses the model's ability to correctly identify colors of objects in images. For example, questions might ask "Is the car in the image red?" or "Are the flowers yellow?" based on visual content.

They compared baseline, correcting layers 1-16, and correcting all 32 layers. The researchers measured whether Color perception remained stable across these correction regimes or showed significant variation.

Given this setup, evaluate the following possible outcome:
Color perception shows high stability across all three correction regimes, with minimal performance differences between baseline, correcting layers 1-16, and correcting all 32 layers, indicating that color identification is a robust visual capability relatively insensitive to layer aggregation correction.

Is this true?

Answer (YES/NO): NO